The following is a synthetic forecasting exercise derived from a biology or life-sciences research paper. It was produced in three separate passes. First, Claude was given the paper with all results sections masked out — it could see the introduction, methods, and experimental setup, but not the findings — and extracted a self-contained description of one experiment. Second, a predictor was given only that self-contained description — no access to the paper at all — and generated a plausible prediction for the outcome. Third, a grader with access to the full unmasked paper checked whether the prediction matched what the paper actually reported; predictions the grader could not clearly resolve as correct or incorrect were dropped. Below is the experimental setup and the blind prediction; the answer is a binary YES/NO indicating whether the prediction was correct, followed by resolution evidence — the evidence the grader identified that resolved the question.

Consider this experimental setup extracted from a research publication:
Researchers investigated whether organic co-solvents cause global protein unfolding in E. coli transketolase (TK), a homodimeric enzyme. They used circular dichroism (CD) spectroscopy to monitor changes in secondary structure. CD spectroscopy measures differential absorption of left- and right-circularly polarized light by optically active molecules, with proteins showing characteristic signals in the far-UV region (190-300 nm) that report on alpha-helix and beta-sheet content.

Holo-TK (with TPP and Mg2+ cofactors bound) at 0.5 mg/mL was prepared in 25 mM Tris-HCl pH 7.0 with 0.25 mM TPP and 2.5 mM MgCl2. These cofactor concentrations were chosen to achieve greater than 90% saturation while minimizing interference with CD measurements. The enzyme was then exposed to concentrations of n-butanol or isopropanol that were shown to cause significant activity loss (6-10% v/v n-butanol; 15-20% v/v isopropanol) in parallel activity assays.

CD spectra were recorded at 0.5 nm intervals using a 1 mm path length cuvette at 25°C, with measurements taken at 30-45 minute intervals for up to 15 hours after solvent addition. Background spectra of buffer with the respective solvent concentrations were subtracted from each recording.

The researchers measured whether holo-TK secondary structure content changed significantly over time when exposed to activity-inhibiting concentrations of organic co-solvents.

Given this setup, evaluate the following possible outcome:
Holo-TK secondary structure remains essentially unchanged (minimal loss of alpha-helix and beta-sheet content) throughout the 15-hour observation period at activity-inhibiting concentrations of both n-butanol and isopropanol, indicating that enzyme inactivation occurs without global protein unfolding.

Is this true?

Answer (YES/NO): YES